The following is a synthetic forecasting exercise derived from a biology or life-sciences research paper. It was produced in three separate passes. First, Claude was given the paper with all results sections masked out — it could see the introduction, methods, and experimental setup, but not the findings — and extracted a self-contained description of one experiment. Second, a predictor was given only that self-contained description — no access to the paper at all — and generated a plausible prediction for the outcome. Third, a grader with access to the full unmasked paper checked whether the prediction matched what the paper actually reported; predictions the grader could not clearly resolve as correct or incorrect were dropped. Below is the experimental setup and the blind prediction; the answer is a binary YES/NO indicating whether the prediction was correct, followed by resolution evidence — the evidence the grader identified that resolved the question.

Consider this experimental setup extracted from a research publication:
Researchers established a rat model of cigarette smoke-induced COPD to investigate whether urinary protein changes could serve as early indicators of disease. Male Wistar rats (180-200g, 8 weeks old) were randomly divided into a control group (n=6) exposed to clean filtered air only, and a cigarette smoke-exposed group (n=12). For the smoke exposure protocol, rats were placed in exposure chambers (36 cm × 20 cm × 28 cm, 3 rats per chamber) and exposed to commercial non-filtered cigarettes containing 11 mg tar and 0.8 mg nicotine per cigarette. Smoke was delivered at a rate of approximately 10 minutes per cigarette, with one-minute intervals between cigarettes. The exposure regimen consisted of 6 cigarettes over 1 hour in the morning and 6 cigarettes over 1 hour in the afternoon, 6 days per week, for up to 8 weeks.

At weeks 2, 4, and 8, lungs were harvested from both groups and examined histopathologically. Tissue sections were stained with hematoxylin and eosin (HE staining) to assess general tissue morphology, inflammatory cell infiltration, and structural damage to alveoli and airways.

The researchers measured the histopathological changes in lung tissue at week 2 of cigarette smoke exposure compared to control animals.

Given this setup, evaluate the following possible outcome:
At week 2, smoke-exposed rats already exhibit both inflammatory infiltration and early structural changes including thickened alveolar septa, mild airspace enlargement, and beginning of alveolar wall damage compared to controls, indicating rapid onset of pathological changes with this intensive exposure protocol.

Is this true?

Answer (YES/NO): NO